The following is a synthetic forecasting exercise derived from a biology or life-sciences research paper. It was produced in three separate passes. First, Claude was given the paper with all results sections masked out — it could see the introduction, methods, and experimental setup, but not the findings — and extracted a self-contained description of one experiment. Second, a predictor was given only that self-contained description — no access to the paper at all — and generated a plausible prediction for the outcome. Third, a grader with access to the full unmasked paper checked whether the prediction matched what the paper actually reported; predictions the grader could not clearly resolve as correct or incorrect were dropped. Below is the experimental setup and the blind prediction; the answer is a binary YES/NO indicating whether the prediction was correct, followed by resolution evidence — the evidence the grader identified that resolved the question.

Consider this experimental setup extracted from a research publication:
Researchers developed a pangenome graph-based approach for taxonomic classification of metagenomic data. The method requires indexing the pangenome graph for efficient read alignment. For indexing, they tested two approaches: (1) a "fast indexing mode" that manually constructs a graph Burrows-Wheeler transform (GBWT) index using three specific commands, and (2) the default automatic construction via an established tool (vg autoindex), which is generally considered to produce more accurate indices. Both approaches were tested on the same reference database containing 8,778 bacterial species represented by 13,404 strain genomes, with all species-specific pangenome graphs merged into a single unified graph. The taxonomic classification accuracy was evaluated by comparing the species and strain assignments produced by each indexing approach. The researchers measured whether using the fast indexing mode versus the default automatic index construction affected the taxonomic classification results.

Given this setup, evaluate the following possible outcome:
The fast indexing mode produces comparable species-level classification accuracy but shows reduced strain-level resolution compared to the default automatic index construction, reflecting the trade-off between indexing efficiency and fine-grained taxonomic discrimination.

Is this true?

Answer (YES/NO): NO